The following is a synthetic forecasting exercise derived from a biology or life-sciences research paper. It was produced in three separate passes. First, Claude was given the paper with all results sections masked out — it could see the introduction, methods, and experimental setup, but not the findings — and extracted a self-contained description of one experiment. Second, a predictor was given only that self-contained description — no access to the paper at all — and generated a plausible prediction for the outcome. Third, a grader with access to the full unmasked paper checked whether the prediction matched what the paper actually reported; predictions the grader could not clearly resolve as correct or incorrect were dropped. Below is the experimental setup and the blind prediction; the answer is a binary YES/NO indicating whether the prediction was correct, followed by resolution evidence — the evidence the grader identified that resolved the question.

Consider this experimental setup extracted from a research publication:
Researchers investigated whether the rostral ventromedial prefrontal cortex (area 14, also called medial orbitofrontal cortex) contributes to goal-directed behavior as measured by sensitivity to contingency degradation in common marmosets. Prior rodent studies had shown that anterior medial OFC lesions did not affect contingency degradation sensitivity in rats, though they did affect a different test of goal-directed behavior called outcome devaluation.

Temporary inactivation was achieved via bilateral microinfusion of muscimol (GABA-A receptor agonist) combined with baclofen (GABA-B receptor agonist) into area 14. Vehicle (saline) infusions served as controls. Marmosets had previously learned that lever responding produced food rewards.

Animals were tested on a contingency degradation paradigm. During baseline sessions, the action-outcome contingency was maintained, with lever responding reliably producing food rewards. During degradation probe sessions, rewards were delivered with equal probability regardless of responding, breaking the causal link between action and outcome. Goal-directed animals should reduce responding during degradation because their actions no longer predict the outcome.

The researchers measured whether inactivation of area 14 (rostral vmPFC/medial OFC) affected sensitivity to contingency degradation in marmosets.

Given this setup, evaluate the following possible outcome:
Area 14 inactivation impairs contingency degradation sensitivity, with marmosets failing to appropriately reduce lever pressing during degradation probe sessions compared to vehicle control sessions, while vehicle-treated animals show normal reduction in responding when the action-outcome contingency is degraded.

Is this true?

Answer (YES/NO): NO